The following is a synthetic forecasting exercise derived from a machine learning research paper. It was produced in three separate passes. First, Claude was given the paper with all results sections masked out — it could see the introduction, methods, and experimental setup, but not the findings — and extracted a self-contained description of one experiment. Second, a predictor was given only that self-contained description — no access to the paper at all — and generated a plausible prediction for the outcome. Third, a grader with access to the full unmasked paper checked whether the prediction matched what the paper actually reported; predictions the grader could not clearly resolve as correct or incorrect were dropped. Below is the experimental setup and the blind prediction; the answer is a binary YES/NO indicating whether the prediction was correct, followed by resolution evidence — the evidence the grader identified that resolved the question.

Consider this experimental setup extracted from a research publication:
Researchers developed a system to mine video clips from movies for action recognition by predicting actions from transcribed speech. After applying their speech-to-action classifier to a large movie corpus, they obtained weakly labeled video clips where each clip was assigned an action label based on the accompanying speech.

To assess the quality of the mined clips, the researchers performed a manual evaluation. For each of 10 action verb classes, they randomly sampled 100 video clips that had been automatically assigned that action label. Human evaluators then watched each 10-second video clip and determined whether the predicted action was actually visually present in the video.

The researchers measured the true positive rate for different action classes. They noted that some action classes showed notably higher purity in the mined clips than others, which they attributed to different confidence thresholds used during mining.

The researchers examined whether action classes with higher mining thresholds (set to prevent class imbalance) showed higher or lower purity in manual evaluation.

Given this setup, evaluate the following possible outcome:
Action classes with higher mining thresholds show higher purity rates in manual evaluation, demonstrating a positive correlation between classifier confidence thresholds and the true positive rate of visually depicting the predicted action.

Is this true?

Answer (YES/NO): YES